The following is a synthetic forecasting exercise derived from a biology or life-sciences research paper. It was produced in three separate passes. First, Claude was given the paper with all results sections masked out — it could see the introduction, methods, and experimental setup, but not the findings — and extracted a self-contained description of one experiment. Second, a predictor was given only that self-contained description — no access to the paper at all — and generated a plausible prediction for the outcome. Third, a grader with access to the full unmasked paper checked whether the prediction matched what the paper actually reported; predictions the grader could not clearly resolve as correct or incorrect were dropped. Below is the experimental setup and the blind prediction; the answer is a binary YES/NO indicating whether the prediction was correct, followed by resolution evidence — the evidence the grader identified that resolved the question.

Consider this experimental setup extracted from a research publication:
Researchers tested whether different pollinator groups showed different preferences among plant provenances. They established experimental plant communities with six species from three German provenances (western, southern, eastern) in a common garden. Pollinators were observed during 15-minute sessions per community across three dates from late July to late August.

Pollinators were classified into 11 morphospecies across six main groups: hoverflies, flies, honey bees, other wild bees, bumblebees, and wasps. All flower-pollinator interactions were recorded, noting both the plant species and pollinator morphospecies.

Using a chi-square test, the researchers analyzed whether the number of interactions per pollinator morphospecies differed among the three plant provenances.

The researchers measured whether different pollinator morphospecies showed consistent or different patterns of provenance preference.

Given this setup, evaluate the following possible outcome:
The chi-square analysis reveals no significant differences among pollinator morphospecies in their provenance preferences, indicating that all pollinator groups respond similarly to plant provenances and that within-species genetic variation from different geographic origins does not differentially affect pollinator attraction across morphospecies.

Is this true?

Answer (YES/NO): NO